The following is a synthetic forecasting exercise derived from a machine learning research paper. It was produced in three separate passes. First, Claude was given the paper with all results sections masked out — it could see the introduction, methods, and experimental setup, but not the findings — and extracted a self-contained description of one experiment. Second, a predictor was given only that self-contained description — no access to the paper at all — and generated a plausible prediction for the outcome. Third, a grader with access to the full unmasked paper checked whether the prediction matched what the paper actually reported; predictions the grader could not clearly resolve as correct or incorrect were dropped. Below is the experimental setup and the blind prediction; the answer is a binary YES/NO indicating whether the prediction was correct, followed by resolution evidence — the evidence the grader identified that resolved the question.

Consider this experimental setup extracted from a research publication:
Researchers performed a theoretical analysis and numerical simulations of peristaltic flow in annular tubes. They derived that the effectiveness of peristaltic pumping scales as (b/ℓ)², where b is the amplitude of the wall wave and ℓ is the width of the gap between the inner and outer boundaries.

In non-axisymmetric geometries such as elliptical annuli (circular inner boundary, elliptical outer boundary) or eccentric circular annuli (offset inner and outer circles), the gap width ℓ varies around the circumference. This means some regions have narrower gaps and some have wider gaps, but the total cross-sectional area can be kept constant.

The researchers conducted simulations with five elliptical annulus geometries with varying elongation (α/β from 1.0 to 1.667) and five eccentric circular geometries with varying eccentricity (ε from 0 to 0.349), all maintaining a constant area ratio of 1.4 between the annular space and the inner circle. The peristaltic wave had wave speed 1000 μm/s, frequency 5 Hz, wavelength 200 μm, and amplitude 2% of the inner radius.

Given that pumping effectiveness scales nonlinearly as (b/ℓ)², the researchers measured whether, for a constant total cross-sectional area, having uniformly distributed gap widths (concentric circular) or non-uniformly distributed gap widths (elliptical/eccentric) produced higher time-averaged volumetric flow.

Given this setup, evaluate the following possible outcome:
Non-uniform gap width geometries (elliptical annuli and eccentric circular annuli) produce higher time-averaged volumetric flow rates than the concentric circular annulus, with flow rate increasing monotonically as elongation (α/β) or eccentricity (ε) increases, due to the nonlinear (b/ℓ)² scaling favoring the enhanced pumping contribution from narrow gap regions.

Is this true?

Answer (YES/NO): NO